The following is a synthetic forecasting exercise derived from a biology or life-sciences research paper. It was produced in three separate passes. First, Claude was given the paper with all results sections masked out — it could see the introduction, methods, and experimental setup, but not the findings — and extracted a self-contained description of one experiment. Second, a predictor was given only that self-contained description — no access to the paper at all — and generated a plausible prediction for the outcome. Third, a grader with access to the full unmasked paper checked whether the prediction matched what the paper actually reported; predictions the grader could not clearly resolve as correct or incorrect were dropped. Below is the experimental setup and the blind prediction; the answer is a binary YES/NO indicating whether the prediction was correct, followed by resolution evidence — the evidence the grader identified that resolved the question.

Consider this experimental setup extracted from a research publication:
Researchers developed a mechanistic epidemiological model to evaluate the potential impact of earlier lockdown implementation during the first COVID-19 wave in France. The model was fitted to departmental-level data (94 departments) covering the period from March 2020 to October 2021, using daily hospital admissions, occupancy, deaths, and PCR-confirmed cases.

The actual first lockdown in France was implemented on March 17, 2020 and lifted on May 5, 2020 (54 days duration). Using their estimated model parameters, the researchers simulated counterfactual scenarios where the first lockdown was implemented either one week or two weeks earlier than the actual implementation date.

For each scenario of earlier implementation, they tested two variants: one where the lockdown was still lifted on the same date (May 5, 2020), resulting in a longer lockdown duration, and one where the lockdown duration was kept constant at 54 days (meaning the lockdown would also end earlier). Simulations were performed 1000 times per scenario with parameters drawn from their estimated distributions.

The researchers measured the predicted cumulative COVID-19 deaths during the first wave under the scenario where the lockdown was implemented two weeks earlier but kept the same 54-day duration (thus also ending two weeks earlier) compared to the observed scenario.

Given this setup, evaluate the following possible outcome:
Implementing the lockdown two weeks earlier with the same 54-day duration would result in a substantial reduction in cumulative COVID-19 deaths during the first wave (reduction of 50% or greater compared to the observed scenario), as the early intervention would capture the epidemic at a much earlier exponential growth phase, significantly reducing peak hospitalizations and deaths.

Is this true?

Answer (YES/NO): NO